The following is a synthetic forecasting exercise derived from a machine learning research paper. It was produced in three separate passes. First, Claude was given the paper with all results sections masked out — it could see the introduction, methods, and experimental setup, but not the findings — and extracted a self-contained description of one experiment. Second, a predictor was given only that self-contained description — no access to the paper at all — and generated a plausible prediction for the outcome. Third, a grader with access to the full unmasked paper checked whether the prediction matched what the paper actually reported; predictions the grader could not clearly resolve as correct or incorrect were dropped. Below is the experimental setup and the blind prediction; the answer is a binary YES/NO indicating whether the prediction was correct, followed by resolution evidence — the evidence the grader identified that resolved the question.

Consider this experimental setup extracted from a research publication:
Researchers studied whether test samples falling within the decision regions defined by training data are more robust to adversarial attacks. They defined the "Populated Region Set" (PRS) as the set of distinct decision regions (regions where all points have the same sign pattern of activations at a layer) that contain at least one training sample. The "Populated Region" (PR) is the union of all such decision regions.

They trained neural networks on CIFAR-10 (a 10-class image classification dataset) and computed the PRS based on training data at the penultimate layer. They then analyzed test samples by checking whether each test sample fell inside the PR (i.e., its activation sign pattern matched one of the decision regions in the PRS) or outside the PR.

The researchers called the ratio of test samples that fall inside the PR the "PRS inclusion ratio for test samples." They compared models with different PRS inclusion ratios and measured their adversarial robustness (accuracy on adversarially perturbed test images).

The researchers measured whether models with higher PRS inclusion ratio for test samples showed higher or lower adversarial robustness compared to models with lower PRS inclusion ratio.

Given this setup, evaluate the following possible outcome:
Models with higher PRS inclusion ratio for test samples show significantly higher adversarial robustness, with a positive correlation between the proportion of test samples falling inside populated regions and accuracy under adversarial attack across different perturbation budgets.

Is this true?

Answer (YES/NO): YES